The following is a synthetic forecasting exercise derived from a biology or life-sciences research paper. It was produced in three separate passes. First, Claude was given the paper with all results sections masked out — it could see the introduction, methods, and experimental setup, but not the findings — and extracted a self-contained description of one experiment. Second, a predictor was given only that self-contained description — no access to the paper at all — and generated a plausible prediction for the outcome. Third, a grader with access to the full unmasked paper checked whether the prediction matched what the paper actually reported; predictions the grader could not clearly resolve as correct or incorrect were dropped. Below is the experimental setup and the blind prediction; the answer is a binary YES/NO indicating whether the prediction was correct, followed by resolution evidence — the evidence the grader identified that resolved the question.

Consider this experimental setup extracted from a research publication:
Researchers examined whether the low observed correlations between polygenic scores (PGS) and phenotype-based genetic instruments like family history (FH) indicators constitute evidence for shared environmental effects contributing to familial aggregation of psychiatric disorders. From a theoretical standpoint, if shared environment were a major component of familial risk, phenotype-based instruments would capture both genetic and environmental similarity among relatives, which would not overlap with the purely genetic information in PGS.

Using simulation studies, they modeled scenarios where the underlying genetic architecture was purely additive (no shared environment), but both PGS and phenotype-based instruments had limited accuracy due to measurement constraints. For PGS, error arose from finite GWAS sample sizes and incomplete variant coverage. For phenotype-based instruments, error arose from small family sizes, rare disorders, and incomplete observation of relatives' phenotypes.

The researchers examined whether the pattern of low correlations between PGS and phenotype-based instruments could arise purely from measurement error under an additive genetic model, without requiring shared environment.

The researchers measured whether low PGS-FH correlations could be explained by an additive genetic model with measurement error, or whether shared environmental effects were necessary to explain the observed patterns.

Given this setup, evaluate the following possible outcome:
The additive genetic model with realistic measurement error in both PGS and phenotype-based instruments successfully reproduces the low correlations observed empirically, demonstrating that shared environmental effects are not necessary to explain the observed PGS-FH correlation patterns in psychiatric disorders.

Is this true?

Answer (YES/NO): YES